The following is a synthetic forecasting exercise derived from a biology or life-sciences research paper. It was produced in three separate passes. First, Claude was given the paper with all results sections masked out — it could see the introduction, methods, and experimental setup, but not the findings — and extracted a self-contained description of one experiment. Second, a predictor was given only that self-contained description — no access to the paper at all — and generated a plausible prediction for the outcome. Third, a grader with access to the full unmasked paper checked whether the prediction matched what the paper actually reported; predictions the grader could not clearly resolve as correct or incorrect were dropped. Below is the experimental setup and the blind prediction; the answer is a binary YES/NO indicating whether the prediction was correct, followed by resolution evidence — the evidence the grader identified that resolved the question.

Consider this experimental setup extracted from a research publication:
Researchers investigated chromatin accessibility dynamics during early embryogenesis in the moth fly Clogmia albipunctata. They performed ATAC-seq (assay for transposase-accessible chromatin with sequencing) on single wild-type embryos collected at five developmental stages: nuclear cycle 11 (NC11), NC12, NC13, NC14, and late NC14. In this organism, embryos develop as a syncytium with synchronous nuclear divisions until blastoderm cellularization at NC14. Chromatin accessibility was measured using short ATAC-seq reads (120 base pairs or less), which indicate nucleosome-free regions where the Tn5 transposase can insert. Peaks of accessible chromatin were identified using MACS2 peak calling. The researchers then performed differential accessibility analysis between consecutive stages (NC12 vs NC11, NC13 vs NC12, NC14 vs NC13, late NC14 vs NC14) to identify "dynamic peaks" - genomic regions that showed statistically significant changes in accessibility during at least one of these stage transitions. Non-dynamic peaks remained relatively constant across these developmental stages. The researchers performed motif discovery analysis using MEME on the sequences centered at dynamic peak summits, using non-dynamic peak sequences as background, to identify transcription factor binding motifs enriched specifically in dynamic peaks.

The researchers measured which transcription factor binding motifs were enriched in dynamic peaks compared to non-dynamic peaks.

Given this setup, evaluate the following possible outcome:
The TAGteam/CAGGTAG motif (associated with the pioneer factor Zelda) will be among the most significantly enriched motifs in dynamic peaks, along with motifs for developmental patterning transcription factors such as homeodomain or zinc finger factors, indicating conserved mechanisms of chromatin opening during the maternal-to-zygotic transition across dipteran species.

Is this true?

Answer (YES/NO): NO